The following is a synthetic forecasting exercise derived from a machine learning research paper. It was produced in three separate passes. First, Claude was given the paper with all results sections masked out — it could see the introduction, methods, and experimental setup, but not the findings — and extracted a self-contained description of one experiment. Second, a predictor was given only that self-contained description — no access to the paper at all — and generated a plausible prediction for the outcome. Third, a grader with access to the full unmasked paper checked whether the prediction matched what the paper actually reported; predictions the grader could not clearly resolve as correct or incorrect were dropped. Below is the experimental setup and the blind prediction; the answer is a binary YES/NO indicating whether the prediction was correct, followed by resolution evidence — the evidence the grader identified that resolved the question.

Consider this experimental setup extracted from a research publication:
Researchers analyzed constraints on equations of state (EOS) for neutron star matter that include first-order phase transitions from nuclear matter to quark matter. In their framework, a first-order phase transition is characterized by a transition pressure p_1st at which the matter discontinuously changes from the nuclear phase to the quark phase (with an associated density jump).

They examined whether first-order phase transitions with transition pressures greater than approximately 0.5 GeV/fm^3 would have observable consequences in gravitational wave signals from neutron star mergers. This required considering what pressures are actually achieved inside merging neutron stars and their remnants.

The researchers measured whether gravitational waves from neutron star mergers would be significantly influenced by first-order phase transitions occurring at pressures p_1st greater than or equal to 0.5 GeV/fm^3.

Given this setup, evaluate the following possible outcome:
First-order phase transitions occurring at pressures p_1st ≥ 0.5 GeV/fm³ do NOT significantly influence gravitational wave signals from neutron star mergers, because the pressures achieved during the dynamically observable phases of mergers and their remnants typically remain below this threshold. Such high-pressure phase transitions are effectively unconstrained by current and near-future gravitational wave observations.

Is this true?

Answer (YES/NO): YES